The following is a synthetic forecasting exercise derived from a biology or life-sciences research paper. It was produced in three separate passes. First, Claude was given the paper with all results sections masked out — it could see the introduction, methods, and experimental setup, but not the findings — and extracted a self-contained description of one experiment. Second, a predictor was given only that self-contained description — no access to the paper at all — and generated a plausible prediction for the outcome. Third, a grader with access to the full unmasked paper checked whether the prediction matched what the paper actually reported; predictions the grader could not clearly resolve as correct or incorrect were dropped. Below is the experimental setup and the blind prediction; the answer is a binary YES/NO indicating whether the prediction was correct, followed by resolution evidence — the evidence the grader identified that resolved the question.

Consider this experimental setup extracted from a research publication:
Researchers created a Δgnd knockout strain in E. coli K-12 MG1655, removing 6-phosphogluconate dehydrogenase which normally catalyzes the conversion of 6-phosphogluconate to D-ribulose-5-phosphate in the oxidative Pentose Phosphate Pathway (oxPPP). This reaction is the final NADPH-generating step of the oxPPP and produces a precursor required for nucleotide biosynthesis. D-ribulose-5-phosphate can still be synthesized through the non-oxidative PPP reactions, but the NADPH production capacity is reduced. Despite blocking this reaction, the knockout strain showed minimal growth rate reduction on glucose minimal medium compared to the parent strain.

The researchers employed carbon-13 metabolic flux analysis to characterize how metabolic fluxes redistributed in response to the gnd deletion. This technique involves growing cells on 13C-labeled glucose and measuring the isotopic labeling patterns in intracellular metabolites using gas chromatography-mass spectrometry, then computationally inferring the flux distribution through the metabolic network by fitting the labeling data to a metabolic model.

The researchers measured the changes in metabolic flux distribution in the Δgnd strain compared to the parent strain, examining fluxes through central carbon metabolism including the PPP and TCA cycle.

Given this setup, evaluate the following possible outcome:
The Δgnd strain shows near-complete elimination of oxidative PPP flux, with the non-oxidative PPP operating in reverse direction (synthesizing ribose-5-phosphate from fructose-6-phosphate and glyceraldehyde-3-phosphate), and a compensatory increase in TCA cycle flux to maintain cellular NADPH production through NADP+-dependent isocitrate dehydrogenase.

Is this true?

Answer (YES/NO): NO